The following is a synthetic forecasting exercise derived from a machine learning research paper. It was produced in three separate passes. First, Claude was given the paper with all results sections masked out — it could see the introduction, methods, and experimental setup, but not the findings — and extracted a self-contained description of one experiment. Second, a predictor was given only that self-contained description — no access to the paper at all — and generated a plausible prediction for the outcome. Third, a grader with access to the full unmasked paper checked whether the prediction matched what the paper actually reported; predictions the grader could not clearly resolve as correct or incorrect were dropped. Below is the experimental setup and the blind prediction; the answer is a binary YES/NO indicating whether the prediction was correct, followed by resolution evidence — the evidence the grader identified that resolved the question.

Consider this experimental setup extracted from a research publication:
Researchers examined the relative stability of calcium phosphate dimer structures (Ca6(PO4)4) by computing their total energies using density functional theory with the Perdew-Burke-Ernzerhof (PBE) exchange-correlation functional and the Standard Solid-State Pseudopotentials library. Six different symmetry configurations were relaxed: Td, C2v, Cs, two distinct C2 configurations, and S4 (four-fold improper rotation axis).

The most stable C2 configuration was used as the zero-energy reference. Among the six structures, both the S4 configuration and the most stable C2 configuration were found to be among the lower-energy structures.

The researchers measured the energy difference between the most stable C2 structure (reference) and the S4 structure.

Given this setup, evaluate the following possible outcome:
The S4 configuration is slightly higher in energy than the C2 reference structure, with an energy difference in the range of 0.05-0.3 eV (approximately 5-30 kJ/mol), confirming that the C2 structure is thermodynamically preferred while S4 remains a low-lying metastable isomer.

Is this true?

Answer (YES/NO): NO